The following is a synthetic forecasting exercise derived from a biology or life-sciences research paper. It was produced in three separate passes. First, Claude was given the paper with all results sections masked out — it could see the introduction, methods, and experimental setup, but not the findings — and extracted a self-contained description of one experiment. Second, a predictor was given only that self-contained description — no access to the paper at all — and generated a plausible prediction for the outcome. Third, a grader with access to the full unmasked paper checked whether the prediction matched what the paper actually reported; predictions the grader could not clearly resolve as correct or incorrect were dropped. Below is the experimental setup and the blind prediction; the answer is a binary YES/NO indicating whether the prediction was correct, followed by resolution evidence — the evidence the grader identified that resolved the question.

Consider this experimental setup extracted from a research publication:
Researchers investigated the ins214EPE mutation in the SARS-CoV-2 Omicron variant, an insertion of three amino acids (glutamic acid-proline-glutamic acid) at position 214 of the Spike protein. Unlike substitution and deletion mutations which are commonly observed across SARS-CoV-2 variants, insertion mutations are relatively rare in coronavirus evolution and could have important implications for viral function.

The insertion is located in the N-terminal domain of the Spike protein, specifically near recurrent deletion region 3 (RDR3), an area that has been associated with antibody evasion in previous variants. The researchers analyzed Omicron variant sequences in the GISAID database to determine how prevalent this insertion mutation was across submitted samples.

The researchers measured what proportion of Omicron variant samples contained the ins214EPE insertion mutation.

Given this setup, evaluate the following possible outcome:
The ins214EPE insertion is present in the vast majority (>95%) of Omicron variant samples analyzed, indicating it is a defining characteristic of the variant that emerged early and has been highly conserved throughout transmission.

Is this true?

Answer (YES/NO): NO